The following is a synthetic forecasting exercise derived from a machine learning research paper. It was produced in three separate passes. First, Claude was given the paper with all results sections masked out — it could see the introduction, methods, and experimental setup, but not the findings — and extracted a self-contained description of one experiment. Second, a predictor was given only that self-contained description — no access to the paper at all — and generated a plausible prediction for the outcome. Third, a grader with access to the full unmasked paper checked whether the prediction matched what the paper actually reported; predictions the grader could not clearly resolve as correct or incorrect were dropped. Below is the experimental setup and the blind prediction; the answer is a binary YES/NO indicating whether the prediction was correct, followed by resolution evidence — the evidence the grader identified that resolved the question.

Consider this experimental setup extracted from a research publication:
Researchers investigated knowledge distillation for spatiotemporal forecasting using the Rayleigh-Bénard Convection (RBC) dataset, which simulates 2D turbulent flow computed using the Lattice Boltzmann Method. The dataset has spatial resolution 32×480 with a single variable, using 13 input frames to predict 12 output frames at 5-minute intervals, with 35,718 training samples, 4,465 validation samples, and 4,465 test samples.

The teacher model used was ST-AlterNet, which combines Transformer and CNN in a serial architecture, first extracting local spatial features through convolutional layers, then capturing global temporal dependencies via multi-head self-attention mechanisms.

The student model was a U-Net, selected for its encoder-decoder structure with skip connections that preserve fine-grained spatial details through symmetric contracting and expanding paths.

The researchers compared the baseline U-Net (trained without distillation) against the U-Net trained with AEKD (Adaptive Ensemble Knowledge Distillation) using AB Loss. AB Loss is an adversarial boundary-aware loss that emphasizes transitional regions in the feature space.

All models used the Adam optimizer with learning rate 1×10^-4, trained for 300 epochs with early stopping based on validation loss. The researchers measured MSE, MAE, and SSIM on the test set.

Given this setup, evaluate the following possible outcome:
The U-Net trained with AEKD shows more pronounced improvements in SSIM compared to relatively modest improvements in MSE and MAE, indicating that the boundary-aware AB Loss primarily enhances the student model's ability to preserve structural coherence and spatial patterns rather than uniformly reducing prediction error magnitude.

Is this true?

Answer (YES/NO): NO